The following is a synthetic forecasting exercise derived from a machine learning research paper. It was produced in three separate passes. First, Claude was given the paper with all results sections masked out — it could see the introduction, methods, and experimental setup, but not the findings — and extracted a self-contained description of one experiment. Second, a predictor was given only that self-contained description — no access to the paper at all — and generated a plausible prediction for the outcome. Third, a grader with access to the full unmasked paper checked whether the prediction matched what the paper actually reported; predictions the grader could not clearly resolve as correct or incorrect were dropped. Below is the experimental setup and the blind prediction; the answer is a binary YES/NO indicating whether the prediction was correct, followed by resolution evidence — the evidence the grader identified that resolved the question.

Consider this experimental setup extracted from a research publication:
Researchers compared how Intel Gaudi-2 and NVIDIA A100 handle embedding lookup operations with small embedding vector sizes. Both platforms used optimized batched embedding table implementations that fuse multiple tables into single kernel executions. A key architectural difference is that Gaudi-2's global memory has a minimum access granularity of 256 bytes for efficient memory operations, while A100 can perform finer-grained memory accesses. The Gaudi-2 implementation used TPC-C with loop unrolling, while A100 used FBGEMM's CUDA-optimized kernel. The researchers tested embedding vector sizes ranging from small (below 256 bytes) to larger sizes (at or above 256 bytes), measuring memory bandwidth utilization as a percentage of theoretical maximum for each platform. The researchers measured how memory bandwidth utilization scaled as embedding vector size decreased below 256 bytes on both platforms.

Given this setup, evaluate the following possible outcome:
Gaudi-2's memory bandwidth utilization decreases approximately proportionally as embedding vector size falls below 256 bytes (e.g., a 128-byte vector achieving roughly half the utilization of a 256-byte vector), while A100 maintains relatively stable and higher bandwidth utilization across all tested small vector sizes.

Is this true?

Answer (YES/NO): NO